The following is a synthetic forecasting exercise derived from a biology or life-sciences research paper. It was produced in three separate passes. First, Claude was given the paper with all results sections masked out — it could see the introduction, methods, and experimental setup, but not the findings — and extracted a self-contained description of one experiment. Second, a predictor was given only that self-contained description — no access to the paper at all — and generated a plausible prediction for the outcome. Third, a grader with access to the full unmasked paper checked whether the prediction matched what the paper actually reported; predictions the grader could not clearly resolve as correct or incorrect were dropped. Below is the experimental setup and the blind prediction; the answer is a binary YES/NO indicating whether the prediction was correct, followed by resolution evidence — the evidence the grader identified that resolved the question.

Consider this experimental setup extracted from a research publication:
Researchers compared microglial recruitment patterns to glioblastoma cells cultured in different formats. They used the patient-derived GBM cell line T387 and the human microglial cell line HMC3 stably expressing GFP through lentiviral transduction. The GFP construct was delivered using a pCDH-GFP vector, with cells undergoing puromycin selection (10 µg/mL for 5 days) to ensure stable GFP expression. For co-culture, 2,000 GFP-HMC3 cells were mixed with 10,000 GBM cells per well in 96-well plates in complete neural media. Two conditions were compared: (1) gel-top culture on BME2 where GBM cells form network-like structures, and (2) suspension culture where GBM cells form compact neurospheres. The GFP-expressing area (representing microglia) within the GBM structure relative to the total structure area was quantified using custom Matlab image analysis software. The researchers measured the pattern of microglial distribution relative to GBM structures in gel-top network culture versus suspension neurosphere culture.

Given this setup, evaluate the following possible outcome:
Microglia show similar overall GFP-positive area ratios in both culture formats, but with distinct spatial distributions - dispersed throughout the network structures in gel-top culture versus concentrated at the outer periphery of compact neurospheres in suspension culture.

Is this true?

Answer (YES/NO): NO